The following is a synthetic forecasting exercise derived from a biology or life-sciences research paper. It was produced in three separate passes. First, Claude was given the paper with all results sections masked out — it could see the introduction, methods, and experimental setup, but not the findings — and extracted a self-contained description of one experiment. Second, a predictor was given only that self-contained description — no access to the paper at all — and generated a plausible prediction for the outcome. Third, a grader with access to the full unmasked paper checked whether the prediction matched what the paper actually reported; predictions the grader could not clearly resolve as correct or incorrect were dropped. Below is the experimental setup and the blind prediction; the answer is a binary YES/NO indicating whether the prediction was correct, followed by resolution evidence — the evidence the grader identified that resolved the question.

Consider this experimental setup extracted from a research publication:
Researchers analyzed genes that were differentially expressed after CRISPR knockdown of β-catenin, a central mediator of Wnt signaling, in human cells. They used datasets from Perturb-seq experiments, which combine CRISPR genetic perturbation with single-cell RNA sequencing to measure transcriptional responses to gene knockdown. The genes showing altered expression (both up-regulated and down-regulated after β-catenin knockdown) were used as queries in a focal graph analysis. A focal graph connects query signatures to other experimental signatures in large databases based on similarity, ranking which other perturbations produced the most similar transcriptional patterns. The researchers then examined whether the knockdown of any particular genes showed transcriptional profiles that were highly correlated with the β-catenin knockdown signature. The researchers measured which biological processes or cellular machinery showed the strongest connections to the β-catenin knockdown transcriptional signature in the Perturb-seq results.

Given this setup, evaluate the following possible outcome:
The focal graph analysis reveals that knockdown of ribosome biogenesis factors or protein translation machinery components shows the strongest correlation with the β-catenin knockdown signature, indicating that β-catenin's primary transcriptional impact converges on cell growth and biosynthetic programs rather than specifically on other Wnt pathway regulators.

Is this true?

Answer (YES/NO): YES